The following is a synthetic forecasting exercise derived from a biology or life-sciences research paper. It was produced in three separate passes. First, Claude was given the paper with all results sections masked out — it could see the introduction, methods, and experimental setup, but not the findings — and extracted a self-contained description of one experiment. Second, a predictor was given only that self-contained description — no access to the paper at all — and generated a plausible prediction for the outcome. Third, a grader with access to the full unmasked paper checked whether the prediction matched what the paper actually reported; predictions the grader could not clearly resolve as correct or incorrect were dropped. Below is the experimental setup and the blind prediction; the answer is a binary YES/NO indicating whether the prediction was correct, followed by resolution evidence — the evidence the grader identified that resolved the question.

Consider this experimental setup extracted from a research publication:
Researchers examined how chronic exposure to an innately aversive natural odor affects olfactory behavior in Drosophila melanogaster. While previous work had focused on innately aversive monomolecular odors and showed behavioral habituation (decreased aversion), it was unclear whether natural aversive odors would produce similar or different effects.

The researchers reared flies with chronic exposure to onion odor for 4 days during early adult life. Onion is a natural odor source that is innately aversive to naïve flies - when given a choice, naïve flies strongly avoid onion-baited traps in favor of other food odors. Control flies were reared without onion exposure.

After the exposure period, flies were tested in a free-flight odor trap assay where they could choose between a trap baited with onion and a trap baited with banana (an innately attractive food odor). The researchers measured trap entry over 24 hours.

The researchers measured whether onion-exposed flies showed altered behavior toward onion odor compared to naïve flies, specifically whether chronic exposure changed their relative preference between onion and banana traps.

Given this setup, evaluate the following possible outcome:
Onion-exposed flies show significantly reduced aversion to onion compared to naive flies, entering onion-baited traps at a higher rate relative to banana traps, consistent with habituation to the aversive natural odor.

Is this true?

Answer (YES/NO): NO